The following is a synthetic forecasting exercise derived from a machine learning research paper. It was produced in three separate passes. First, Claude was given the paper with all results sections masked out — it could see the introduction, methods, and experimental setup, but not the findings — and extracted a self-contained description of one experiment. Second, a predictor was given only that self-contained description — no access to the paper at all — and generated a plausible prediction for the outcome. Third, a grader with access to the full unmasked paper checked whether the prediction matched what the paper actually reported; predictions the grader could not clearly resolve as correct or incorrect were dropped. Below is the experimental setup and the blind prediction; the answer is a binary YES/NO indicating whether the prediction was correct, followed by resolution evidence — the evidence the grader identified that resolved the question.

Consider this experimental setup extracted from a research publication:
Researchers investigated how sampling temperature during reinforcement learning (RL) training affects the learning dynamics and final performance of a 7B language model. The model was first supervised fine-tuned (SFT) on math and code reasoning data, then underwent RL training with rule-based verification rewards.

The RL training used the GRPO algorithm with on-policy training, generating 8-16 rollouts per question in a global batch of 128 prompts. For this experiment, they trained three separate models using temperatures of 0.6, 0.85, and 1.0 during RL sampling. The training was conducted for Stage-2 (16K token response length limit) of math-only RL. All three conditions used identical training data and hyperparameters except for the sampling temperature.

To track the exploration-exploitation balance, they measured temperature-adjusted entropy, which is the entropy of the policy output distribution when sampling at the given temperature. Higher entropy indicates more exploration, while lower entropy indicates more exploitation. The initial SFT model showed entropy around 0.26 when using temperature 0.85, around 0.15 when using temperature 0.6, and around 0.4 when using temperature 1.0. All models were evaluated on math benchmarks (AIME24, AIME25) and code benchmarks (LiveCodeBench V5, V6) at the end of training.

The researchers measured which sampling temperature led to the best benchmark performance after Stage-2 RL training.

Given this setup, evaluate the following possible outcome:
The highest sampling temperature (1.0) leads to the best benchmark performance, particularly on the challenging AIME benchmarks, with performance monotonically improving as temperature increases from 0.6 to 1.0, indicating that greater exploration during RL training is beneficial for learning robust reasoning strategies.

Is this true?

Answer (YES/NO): NO